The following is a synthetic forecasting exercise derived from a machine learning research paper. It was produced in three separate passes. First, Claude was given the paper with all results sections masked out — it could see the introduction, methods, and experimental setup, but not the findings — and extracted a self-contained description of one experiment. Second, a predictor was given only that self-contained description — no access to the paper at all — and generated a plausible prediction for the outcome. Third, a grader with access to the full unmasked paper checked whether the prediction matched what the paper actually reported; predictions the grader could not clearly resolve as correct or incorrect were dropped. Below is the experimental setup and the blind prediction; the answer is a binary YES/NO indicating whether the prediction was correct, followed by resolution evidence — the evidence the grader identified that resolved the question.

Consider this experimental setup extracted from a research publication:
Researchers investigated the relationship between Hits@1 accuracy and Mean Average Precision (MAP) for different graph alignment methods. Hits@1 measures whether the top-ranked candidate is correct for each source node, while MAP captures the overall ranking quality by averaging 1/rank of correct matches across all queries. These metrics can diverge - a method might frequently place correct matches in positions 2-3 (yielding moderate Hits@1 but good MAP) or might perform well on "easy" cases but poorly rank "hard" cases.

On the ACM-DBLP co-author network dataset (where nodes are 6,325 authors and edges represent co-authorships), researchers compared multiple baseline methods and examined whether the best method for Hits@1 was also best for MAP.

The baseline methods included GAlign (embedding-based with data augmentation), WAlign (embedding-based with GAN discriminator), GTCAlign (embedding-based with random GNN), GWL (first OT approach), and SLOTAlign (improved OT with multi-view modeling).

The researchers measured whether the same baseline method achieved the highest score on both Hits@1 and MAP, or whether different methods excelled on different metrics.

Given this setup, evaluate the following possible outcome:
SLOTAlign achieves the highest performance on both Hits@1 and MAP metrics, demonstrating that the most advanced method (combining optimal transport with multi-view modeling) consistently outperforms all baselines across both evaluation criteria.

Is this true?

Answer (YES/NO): NO